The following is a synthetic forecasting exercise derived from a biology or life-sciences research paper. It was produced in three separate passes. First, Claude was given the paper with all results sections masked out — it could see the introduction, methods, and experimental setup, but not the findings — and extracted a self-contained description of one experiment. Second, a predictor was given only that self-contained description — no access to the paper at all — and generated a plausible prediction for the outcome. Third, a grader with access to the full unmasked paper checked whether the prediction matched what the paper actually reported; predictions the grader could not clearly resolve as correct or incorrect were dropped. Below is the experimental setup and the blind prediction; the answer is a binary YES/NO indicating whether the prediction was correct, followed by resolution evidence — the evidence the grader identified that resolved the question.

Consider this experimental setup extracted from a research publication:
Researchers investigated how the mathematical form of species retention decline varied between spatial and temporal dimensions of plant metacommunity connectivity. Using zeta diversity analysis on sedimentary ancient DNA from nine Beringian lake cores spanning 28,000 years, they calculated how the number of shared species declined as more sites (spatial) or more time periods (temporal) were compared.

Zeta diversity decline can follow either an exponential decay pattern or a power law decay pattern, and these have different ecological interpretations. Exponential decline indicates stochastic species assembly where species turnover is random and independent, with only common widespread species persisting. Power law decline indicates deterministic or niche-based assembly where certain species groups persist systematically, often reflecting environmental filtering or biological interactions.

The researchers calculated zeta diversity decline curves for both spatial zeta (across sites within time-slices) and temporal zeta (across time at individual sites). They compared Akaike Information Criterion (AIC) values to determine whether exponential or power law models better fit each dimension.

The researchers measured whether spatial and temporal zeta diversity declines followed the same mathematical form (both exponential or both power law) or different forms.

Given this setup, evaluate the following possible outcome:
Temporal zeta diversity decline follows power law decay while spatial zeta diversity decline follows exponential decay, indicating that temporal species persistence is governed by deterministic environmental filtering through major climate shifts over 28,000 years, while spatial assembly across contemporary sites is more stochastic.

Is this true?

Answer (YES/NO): NO